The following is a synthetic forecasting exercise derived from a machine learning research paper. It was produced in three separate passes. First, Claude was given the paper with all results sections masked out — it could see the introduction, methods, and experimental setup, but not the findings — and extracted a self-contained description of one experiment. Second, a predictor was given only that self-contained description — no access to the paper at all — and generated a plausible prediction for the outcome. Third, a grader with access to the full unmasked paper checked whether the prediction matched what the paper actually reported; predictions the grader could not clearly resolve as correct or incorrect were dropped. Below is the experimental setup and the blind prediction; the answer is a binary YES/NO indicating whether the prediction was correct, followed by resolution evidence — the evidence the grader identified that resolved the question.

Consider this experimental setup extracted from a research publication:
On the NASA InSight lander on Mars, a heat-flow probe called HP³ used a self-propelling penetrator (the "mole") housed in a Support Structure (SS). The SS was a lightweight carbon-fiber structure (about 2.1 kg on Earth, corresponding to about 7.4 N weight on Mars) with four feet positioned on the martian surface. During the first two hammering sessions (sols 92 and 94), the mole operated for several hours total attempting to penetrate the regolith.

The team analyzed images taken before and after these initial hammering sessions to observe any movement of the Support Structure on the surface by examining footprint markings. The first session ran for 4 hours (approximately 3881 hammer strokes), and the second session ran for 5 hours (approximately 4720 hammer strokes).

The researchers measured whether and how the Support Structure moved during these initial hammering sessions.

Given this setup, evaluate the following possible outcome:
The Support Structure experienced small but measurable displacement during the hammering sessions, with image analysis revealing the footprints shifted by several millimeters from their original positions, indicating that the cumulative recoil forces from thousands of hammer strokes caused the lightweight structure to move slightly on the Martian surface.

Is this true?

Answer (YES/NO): NO